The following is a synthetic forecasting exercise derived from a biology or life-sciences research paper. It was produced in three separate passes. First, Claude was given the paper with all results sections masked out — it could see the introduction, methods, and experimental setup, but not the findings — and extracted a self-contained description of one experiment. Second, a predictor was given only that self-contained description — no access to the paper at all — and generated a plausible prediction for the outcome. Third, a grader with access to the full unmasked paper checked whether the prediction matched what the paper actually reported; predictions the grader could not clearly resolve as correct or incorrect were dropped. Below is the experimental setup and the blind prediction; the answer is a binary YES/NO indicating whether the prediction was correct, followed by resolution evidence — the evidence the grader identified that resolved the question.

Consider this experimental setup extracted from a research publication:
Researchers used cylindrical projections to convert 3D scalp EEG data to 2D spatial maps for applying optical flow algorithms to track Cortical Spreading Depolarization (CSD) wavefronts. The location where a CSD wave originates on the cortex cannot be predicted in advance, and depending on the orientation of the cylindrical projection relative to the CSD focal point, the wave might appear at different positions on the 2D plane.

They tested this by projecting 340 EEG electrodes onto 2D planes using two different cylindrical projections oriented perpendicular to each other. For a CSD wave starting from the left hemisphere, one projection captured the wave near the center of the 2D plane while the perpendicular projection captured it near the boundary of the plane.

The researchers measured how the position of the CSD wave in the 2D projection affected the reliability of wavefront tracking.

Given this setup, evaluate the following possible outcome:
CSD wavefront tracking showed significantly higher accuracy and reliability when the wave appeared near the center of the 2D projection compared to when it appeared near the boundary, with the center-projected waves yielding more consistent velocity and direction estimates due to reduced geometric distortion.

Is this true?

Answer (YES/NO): YES